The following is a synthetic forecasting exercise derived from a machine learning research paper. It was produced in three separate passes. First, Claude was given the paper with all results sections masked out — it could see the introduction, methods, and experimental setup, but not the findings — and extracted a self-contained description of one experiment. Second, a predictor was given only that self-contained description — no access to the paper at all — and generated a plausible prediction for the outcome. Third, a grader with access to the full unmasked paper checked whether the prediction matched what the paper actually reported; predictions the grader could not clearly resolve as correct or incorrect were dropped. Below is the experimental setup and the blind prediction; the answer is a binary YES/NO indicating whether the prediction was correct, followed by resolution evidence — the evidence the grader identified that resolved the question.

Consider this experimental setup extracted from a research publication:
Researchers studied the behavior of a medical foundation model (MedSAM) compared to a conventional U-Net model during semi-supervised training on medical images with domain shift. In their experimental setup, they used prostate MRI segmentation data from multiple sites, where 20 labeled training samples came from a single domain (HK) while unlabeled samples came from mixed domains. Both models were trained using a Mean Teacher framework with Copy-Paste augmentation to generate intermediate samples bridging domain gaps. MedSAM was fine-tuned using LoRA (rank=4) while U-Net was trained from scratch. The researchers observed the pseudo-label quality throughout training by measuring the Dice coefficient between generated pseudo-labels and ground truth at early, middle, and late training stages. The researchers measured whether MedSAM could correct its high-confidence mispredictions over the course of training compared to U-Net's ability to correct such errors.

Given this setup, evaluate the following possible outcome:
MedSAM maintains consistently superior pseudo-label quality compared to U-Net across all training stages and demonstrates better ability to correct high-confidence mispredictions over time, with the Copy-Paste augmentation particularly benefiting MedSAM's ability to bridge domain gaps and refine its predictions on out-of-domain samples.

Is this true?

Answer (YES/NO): NO